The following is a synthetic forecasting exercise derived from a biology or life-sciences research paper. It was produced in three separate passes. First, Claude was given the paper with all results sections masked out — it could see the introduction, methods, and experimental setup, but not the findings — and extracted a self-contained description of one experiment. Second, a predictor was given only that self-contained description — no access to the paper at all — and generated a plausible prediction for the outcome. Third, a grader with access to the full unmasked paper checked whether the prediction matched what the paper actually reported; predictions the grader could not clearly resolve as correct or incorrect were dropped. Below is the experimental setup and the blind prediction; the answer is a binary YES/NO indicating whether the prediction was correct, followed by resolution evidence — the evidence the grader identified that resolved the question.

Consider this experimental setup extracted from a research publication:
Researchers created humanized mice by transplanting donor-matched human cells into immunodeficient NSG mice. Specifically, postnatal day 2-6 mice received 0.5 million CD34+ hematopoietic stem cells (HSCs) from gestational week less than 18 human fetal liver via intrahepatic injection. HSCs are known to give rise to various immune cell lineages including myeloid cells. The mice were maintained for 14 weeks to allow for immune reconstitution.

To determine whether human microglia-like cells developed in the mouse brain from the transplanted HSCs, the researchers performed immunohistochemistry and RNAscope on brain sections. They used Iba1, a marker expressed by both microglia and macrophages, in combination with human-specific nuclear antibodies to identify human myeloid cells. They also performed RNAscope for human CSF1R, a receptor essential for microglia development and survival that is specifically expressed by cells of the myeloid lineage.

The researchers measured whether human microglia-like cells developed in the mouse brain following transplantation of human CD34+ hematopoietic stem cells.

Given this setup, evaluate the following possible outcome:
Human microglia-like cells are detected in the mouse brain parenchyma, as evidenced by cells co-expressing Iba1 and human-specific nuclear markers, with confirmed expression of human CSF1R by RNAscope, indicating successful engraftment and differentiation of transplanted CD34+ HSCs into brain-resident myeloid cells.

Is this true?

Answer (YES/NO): YES